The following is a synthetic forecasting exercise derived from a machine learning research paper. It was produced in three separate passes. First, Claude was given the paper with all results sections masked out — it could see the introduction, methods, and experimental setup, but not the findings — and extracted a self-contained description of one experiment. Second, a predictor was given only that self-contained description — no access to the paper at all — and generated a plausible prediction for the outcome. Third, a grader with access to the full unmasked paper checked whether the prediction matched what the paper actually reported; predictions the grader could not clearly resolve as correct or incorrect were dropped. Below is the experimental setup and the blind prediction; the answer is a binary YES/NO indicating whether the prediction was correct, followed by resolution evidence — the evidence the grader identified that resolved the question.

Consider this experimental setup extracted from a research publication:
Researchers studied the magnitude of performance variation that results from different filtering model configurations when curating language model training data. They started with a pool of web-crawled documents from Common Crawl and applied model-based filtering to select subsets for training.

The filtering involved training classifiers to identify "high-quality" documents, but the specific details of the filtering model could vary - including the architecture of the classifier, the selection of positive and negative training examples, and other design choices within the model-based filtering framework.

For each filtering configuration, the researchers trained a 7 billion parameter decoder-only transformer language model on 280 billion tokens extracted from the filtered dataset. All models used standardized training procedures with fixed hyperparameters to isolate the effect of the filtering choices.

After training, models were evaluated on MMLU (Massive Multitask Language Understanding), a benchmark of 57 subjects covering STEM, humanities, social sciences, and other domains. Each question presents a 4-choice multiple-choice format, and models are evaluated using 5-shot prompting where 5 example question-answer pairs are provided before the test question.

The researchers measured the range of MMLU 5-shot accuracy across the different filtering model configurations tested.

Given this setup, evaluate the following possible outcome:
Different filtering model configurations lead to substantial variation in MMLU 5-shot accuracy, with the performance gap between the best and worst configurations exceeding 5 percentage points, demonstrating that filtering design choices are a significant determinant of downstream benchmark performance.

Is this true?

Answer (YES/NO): YES